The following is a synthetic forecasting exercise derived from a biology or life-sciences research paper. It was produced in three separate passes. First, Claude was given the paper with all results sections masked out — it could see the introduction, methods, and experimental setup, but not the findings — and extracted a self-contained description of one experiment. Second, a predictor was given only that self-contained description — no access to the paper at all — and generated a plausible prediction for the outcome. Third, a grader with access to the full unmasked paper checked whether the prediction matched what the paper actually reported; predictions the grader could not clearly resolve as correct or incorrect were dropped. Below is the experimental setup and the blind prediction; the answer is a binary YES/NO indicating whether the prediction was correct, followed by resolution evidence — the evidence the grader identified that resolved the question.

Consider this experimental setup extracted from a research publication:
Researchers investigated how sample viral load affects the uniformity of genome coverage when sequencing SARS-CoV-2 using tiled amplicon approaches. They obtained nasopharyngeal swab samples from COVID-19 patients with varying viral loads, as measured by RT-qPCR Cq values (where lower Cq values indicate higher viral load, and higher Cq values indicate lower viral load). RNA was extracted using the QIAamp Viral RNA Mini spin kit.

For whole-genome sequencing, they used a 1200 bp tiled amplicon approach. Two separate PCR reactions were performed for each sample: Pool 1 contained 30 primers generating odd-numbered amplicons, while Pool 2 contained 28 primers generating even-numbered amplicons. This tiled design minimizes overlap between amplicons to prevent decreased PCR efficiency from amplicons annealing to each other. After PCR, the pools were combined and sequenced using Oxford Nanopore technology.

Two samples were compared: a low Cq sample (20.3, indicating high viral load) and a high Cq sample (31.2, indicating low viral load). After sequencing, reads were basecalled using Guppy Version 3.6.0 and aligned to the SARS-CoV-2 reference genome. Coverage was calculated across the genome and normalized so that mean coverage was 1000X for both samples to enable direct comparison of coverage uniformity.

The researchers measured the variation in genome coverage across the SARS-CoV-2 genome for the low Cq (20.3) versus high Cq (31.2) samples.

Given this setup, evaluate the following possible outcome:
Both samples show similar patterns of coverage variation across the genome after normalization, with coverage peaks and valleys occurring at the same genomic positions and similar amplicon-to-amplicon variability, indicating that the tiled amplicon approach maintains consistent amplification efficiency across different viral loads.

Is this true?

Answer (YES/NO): NO